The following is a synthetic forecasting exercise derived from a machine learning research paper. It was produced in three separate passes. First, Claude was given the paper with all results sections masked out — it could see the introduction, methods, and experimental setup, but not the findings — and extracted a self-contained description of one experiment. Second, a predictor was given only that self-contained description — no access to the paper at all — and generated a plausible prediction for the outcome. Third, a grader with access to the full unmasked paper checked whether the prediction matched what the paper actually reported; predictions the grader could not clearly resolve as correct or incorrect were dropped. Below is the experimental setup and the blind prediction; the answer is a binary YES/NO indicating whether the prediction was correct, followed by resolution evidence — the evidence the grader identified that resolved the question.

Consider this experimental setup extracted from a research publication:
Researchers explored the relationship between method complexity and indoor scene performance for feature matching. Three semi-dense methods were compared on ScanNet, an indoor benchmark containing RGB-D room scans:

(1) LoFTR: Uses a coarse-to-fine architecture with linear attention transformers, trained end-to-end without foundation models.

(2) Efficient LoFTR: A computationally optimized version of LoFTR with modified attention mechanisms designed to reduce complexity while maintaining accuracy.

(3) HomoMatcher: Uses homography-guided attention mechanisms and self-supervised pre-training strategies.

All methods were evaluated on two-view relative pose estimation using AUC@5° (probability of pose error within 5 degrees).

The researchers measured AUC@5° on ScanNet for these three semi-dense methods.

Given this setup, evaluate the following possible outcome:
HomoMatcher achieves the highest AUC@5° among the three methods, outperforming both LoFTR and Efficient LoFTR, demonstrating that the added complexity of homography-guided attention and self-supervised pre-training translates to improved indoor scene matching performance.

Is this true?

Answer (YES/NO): YES